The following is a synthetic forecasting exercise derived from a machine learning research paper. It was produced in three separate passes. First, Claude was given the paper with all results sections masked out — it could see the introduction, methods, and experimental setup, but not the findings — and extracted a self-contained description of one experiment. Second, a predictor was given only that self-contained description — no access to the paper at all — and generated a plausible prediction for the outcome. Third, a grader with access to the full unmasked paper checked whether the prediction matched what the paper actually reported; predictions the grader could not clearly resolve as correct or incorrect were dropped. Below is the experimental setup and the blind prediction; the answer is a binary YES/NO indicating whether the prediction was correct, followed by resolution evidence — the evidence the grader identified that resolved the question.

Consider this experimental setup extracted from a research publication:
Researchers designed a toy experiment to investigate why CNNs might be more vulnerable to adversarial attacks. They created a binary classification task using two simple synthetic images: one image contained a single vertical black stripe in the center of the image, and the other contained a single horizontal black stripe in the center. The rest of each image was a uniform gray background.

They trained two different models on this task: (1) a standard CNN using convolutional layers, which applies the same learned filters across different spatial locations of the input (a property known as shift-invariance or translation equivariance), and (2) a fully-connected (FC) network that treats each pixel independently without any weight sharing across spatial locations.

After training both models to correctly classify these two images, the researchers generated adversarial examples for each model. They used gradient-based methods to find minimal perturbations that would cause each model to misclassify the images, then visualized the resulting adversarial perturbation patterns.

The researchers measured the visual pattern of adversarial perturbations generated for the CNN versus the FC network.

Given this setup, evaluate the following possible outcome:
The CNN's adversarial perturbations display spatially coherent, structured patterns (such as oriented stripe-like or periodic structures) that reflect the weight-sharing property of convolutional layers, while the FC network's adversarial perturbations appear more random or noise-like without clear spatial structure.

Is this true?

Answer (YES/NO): NO